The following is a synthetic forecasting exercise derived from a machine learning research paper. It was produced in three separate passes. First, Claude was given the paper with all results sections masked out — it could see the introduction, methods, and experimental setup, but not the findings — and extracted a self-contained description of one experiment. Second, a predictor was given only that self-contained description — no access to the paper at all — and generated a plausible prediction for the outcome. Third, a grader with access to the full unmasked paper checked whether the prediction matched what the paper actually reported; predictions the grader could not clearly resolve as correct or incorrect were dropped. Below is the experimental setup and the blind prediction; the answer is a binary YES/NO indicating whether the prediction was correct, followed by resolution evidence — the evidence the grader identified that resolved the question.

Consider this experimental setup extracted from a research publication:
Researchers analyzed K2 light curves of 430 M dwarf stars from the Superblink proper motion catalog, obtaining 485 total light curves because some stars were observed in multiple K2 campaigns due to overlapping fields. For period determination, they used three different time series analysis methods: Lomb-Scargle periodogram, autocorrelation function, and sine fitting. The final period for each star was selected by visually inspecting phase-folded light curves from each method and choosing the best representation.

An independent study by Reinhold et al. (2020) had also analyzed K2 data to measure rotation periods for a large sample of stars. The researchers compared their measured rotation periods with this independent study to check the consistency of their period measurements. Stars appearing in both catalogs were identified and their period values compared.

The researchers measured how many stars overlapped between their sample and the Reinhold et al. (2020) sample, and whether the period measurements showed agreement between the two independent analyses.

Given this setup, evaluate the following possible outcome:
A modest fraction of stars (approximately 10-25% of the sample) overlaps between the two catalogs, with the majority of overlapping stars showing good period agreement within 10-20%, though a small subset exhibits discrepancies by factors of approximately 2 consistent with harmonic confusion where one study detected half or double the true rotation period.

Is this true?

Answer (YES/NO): NO